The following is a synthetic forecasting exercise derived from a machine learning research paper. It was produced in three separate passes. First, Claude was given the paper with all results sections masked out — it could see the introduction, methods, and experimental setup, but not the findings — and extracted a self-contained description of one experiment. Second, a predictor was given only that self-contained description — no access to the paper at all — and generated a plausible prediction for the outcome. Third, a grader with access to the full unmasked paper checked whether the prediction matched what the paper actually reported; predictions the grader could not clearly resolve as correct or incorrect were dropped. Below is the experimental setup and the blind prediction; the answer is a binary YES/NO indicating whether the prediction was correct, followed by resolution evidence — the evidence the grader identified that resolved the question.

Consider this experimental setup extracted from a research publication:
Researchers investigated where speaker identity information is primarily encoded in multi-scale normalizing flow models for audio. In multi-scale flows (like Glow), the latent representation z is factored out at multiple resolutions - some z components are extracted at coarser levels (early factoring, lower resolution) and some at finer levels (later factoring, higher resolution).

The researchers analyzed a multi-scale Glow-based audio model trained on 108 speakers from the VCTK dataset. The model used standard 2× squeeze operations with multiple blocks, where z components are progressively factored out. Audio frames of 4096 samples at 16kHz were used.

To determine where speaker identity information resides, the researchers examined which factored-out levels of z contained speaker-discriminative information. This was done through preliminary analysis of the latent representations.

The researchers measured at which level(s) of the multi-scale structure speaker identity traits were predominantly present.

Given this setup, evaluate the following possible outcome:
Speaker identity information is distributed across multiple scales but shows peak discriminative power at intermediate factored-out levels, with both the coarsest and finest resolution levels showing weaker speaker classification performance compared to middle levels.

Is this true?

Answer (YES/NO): NO